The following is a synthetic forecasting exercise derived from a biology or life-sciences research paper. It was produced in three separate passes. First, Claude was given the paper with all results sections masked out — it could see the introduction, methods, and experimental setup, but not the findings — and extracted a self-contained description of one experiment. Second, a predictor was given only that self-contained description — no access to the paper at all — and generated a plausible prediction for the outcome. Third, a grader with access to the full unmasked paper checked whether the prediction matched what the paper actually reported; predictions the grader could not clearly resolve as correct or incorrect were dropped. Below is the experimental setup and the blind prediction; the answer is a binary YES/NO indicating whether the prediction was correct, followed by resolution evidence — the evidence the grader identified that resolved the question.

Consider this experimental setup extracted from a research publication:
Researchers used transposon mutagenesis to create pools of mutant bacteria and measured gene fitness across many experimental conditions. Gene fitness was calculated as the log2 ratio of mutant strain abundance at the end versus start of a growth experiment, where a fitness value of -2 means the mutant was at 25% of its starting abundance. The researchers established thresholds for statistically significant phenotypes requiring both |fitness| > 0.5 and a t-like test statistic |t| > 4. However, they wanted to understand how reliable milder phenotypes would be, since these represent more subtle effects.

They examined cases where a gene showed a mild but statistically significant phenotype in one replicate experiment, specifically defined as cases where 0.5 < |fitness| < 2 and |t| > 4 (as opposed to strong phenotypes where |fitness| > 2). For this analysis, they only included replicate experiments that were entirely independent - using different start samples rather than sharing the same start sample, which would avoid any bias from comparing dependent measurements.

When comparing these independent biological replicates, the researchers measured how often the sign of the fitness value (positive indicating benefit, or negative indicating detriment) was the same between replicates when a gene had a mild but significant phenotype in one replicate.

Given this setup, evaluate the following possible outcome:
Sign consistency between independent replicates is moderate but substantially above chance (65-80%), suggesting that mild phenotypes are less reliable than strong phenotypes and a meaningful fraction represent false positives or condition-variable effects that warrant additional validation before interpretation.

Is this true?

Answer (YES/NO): NO